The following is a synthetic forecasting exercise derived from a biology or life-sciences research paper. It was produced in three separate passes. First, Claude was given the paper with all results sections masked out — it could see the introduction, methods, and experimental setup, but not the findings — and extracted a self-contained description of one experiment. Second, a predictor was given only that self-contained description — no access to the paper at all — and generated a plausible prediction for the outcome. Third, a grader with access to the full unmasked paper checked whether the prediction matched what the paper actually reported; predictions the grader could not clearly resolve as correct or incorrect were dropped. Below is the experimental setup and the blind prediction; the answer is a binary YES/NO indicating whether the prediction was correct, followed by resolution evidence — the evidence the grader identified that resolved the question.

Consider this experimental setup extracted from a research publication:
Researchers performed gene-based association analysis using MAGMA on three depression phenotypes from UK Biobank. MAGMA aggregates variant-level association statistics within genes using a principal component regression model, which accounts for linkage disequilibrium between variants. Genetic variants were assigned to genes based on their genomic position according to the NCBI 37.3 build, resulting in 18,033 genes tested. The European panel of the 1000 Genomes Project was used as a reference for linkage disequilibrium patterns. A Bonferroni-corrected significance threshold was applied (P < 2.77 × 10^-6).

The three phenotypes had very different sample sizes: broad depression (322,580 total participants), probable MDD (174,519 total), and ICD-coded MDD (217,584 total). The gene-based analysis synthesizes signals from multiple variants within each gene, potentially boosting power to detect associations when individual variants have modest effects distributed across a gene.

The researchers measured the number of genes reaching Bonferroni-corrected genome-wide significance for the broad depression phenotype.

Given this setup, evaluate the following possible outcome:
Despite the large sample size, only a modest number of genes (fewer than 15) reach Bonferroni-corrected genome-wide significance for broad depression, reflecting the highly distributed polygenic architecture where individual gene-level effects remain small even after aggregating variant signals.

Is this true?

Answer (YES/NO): NO